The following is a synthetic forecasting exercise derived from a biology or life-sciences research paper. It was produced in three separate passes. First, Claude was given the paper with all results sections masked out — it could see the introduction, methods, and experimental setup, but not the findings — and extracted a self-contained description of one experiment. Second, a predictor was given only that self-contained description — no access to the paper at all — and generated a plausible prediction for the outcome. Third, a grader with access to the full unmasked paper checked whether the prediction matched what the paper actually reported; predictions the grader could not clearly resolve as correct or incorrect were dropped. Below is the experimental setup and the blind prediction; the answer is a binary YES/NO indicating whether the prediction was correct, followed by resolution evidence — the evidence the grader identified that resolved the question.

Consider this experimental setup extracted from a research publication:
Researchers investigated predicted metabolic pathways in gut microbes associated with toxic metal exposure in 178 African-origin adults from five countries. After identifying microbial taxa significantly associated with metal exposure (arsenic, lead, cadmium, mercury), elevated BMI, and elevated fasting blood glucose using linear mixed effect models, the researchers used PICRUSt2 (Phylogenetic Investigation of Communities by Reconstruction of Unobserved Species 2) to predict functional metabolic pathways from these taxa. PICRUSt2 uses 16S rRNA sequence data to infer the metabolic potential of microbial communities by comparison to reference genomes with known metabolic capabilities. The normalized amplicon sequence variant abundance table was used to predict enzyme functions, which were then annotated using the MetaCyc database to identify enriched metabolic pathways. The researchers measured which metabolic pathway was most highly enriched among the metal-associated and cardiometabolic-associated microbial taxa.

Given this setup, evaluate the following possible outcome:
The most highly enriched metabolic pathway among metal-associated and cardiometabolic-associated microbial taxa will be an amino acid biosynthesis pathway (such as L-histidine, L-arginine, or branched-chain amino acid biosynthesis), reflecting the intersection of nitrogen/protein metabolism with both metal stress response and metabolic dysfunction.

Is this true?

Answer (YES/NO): NO